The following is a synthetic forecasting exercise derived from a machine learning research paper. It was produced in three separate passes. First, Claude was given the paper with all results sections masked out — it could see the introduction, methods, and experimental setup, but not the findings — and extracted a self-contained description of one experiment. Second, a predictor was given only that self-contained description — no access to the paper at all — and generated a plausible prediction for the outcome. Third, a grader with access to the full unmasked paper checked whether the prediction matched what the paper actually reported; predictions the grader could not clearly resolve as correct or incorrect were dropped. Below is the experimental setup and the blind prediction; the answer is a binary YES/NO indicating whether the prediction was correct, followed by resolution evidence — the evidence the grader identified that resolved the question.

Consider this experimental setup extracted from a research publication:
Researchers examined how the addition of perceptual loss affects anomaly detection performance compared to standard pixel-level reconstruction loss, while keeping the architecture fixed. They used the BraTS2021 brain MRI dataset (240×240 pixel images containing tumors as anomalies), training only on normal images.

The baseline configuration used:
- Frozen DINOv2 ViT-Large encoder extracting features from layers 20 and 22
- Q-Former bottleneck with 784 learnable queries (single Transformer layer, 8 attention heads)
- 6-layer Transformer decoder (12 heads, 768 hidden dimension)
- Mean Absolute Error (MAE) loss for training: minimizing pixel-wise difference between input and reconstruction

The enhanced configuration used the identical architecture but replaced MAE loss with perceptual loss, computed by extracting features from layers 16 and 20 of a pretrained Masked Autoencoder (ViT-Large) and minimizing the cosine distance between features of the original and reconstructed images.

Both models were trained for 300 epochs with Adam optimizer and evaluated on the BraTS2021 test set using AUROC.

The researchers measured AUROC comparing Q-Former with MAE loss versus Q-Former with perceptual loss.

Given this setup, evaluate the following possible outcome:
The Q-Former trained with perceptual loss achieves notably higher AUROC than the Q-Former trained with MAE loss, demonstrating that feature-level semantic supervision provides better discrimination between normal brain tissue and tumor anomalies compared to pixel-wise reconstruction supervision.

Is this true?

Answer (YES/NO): YES